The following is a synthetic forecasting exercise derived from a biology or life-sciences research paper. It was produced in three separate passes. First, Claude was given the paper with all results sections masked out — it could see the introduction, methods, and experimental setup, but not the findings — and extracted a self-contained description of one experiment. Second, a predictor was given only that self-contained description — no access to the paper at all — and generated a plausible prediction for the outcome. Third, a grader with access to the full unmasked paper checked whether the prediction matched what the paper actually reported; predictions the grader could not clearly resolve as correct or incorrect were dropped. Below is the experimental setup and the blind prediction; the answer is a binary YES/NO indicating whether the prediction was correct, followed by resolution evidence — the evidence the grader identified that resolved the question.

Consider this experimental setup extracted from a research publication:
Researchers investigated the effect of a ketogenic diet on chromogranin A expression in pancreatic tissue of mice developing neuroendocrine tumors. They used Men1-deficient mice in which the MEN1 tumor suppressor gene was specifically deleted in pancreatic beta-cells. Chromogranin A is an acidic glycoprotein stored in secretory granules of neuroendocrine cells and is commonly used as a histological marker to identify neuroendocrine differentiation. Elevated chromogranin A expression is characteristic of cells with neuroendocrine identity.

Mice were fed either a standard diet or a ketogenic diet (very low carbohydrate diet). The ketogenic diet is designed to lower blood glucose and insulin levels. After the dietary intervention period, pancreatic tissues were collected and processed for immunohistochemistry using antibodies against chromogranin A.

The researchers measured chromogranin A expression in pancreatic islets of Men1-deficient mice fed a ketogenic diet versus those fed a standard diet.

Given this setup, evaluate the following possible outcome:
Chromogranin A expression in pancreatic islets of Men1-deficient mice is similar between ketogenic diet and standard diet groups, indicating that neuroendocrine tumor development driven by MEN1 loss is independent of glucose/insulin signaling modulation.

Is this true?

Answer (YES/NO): NO